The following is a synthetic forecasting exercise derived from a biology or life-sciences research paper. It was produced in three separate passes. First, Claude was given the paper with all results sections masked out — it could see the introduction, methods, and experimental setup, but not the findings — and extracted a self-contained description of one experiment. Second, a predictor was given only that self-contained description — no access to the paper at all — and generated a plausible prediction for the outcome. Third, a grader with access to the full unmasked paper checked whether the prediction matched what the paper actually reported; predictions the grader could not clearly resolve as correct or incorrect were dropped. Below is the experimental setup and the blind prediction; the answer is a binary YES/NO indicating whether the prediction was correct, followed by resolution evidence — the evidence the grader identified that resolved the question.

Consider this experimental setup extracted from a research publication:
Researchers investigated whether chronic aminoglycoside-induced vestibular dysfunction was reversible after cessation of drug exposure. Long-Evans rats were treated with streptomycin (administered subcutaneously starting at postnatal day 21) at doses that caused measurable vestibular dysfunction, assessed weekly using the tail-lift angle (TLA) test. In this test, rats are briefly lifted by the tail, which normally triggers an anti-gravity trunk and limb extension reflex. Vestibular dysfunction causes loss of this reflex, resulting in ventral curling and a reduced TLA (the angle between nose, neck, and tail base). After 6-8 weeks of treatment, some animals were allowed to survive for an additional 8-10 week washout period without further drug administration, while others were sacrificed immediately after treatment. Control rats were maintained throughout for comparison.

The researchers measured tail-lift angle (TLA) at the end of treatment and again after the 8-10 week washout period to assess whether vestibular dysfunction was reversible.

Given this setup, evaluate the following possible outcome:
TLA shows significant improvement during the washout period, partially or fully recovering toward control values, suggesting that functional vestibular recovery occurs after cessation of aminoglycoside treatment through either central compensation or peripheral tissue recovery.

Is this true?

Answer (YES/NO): YES